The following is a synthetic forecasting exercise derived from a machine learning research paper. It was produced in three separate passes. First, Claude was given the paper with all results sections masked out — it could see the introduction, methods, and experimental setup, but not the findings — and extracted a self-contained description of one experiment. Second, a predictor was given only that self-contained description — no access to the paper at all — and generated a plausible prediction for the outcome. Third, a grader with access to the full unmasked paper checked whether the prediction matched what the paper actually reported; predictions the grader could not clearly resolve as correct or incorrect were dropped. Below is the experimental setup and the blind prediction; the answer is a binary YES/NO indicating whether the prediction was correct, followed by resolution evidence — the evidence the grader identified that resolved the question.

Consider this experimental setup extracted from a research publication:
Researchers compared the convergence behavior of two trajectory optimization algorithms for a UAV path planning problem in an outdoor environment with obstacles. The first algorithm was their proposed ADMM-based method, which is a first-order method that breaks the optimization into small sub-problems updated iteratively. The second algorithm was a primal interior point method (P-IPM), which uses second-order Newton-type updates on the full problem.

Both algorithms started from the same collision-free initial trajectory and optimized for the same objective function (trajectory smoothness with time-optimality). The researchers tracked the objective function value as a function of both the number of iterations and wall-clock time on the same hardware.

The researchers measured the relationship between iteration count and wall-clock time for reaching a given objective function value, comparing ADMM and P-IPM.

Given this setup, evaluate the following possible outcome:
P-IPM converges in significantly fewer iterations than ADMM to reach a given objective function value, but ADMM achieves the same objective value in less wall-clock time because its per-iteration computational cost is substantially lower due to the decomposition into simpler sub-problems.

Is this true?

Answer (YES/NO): NO